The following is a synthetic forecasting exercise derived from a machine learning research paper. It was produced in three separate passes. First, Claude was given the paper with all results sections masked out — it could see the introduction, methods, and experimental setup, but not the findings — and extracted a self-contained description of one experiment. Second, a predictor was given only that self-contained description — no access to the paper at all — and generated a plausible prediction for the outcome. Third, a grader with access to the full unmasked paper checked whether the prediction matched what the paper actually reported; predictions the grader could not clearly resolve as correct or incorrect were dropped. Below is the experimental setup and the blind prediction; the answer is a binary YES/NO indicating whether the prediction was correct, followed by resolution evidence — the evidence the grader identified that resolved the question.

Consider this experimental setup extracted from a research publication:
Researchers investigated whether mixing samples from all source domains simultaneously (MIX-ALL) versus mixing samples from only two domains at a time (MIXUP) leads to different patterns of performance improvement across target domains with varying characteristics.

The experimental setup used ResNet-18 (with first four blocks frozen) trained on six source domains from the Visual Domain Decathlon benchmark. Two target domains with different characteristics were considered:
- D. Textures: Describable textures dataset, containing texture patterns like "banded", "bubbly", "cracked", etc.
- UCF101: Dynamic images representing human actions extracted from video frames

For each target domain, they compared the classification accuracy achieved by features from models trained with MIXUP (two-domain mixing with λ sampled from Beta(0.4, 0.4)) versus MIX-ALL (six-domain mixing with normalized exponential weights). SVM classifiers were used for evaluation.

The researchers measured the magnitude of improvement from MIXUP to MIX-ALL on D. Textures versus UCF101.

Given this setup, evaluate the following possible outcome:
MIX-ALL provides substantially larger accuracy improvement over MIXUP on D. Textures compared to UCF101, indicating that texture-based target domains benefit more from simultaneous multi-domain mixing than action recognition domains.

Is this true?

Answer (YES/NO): NO